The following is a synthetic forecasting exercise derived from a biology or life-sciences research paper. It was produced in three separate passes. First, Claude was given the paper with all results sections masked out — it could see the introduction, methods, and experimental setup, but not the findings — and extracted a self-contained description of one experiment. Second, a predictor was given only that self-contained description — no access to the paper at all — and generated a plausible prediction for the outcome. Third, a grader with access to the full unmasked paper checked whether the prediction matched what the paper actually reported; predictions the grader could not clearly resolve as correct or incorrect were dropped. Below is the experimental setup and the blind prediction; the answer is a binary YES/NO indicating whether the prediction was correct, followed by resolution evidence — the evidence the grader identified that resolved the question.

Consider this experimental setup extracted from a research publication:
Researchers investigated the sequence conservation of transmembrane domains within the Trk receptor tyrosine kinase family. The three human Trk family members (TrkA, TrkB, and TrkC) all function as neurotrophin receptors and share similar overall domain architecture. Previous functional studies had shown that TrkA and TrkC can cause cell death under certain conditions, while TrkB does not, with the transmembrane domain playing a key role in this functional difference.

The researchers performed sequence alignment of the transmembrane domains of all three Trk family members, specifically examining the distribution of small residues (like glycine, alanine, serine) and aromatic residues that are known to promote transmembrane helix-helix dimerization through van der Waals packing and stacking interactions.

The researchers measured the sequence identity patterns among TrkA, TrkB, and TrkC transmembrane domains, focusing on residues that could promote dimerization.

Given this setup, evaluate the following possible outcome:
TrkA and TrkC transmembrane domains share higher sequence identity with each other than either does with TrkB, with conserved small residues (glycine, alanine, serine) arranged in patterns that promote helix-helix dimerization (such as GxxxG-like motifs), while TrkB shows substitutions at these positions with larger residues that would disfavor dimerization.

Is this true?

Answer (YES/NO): NO